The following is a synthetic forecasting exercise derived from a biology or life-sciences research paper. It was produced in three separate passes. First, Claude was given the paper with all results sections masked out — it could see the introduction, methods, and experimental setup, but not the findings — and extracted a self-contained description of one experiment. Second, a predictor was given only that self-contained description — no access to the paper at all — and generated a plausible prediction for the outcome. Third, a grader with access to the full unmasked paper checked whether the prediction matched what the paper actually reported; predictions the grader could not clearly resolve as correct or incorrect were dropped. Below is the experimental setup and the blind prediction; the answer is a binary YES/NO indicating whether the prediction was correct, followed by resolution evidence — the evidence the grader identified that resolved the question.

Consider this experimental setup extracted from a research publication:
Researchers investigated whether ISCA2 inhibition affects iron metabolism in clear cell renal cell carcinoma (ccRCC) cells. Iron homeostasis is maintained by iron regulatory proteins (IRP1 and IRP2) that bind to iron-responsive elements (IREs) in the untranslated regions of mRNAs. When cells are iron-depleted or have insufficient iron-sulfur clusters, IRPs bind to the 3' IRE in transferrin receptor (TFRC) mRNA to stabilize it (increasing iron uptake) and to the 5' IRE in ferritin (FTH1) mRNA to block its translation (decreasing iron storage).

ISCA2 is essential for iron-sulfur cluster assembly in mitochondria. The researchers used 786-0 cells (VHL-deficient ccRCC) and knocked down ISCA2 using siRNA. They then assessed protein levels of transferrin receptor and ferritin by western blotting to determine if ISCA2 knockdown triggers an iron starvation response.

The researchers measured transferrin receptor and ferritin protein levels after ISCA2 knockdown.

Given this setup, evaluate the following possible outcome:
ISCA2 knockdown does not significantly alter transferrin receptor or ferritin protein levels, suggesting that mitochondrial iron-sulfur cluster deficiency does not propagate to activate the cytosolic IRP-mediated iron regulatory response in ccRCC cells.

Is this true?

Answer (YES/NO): NO